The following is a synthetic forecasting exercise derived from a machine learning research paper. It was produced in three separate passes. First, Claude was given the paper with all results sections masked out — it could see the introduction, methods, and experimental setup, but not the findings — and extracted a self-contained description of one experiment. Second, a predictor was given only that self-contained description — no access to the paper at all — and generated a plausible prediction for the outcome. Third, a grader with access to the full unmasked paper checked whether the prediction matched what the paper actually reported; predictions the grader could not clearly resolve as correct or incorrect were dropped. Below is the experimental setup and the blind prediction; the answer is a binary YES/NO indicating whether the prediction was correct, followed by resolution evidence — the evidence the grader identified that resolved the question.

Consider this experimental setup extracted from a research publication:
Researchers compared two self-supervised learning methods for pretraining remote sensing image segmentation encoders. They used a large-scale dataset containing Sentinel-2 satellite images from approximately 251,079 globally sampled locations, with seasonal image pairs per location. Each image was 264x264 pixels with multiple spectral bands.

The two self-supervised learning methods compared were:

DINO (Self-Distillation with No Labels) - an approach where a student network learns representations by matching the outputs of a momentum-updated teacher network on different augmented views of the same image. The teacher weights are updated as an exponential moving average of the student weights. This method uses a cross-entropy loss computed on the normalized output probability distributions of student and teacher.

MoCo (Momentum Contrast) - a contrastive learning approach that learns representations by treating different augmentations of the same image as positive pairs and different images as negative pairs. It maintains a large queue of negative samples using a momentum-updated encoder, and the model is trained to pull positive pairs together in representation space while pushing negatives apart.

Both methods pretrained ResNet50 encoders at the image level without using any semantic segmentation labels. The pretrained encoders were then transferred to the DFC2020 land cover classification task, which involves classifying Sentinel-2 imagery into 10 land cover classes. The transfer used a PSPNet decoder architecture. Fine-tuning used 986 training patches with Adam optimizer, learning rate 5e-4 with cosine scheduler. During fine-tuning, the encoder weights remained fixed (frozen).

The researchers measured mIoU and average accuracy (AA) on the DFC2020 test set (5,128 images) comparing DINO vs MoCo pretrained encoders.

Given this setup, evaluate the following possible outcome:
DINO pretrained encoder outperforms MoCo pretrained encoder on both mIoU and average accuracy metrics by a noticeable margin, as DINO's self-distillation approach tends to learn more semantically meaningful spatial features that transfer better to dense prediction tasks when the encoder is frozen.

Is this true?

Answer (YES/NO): NO